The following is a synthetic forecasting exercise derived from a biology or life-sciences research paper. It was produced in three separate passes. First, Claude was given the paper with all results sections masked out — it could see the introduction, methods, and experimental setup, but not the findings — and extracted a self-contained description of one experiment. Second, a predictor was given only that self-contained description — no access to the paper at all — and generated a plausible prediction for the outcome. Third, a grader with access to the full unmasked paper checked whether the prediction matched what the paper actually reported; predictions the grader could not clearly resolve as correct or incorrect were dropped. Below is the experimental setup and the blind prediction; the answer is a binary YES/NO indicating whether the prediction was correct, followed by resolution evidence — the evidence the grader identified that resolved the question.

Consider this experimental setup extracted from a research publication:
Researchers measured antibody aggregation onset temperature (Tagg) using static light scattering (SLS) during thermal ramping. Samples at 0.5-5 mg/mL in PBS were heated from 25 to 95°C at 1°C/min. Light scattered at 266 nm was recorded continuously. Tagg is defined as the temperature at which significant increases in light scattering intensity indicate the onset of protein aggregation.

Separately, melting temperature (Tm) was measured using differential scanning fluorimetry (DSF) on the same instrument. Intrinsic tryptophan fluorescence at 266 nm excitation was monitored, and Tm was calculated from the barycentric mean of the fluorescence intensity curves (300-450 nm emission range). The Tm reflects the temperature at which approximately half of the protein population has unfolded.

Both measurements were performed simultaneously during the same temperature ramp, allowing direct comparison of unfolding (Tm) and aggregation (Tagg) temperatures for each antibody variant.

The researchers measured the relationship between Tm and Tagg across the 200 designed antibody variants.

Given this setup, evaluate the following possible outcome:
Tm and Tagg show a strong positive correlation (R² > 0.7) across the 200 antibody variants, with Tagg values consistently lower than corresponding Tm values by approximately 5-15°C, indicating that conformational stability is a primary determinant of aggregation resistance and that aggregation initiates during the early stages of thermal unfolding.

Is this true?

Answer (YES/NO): NO